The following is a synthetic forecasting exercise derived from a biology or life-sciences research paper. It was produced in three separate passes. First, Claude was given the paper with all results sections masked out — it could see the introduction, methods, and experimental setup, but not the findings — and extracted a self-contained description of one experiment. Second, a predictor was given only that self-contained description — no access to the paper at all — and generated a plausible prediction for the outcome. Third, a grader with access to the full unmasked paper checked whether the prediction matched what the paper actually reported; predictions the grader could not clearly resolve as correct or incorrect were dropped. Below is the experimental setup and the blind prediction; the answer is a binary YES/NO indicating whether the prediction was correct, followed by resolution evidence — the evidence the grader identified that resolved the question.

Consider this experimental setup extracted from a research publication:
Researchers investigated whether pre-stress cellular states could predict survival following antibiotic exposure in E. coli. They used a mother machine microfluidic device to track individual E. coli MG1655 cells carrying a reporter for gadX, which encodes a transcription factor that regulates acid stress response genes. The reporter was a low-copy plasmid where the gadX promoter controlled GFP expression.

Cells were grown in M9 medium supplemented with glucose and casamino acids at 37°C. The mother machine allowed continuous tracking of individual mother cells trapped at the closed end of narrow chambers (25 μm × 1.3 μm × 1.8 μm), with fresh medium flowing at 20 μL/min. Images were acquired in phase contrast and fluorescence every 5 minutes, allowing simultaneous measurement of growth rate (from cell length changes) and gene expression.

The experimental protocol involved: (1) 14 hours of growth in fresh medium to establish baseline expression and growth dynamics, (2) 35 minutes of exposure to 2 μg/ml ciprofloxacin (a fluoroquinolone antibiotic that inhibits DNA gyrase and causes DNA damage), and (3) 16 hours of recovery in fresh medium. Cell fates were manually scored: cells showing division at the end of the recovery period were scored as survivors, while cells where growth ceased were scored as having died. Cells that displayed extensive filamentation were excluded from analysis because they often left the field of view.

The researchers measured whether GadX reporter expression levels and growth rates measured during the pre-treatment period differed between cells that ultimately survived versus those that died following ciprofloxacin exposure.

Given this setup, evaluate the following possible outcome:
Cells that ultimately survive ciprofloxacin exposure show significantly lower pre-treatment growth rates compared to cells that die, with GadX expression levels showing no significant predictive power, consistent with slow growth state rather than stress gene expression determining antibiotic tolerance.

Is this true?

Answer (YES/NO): NO